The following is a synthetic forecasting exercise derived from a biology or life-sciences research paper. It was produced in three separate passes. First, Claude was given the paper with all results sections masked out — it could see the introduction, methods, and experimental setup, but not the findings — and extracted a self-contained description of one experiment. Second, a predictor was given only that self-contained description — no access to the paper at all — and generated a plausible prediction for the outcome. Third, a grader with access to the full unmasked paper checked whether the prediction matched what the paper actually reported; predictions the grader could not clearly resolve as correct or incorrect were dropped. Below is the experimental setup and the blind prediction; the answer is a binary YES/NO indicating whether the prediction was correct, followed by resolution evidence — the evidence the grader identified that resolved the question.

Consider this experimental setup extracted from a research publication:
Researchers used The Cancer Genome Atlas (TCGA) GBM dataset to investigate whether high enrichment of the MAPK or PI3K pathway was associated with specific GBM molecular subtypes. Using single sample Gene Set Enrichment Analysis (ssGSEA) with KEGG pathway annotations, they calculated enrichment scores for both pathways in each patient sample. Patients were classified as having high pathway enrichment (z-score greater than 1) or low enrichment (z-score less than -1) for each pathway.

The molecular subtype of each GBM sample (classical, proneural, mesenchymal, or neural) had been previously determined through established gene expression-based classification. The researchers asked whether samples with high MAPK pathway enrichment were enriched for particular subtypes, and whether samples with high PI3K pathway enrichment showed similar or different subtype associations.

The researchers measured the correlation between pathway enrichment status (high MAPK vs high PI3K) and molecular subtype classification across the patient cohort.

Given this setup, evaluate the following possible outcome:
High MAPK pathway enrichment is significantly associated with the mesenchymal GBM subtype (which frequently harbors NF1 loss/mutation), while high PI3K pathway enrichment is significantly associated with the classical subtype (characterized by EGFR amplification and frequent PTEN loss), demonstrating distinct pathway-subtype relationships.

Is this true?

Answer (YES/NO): NO